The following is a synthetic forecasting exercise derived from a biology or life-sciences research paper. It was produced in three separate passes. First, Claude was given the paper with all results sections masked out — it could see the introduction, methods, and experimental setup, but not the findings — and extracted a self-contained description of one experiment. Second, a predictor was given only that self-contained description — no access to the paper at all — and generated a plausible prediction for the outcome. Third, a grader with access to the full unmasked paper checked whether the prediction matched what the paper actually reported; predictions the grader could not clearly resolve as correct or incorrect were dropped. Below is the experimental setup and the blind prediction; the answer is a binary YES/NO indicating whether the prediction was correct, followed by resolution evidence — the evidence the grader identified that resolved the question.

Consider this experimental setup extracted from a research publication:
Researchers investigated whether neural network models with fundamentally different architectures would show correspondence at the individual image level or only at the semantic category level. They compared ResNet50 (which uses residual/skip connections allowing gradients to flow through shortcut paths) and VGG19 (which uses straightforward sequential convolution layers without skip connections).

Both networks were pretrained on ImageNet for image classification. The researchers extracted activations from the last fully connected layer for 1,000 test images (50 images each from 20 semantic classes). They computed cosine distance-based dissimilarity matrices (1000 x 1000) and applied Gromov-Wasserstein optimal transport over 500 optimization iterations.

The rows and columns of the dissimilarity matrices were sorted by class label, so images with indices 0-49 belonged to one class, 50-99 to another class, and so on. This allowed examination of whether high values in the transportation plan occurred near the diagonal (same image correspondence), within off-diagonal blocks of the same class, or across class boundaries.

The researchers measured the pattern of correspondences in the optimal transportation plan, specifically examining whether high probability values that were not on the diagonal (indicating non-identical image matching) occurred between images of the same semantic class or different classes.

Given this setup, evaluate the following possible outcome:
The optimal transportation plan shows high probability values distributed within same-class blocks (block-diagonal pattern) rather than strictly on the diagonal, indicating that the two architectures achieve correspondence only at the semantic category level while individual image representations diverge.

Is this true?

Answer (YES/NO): NO